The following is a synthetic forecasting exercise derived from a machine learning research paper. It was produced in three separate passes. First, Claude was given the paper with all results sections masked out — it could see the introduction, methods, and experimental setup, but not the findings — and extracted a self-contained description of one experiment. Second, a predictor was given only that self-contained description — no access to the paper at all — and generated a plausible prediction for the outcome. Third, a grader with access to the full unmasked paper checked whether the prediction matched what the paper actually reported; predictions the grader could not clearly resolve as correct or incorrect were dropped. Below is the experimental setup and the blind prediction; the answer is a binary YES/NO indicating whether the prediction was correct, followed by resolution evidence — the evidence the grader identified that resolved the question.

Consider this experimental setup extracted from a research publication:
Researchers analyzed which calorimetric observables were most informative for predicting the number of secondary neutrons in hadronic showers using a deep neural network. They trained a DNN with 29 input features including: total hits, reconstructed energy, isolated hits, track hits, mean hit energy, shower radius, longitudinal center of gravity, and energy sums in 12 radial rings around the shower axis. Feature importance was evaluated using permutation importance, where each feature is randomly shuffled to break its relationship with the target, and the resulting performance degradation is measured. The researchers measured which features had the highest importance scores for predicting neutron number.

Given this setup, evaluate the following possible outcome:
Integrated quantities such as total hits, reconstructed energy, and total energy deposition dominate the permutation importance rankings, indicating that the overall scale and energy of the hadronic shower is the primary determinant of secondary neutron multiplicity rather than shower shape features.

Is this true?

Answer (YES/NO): NO